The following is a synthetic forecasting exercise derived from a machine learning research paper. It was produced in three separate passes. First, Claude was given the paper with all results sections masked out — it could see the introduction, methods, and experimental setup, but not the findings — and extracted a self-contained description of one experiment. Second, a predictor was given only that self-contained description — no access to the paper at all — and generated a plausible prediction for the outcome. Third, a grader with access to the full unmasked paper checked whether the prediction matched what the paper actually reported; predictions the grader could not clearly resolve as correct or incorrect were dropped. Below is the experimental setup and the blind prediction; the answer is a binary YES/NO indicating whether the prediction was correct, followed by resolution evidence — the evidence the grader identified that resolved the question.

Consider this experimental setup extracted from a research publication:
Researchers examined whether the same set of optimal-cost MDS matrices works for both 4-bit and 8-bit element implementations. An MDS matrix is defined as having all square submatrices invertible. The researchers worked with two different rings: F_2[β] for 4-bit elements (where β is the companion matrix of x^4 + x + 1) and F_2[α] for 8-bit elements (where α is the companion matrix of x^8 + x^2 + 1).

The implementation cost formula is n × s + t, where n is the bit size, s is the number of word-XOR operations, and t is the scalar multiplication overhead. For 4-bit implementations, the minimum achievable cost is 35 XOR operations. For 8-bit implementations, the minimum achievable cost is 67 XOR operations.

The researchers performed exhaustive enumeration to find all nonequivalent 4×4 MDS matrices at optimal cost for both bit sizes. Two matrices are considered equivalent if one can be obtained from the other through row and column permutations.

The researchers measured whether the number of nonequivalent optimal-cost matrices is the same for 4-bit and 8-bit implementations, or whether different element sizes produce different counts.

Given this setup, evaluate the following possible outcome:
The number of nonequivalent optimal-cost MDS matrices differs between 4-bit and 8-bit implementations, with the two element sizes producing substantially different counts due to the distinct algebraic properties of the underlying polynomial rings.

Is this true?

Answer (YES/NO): NO